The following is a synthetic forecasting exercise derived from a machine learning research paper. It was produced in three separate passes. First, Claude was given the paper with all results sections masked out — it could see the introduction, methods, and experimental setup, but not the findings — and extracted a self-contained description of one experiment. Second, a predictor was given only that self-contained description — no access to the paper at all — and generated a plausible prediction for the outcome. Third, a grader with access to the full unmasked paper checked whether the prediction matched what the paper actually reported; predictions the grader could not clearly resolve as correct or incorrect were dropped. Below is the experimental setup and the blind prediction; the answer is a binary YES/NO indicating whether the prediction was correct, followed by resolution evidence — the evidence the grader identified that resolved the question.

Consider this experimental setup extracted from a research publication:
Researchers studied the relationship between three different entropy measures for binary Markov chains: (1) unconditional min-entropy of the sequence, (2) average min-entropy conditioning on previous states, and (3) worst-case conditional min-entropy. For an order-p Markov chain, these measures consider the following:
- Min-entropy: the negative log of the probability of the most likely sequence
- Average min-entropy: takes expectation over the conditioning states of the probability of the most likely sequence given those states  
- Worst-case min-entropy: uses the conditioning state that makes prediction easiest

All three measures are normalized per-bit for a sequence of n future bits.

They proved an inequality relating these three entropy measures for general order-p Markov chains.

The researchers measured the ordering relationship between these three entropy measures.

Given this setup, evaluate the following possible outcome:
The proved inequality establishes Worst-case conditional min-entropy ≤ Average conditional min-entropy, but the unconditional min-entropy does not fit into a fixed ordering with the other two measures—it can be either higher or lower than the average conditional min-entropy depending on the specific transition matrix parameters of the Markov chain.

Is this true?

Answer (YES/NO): NO